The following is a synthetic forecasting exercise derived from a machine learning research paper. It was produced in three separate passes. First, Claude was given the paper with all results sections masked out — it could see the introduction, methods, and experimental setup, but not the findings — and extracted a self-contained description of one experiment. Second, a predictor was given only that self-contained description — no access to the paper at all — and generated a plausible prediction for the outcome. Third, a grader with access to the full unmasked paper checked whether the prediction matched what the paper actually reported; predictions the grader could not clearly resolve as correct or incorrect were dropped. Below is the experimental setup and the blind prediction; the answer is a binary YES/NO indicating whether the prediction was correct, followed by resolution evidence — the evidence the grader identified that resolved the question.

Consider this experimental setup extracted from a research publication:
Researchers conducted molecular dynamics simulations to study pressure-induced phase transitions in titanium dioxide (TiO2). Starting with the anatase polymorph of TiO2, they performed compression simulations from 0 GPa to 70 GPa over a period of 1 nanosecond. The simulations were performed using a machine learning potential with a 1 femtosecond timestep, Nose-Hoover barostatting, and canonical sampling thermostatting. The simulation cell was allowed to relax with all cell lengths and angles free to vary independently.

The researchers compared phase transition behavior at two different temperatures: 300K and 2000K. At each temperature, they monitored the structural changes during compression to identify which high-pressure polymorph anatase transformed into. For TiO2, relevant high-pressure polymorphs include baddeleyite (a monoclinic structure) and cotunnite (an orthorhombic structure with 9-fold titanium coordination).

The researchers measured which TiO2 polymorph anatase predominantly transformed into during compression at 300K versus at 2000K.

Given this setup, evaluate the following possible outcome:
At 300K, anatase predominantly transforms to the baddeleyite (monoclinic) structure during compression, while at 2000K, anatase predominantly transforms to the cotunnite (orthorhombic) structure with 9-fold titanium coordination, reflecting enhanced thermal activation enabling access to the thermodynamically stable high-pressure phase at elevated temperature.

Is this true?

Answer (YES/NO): NO